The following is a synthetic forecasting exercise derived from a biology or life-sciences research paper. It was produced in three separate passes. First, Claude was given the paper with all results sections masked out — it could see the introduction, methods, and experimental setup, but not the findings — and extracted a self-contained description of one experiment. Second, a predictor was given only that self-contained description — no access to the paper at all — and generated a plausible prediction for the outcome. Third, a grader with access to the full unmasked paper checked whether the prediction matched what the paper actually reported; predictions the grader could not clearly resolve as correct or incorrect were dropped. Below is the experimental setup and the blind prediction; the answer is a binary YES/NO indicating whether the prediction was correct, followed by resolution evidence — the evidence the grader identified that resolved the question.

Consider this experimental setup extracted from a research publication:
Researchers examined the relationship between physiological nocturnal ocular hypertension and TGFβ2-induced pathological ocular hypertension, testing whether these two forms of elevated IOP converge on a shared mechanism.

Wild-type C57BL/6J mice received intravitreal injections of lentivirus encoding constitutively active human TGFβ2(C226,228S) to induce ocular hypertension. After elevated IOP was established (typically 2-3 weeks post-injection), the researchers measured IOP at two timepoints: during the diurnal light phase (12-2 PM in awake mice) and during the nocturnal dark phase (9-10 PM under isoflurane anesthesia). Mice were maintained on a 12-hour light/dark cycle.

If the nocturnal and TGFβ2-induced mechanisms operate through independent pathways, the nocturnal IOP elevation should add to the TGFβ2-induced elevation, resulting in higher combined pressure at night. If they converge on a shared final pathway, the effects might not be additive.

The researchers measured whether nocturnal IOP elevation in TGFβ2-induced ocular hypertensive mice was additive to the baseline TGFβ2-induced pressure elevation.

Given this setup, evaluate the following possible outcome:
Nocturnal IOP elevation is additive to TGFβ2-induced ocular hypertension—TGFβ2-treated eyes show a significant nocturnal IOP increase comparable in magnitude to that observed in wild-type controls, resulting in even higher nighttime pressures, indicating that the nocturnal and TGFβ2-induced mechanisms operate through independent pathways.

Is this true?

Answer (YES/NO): NO